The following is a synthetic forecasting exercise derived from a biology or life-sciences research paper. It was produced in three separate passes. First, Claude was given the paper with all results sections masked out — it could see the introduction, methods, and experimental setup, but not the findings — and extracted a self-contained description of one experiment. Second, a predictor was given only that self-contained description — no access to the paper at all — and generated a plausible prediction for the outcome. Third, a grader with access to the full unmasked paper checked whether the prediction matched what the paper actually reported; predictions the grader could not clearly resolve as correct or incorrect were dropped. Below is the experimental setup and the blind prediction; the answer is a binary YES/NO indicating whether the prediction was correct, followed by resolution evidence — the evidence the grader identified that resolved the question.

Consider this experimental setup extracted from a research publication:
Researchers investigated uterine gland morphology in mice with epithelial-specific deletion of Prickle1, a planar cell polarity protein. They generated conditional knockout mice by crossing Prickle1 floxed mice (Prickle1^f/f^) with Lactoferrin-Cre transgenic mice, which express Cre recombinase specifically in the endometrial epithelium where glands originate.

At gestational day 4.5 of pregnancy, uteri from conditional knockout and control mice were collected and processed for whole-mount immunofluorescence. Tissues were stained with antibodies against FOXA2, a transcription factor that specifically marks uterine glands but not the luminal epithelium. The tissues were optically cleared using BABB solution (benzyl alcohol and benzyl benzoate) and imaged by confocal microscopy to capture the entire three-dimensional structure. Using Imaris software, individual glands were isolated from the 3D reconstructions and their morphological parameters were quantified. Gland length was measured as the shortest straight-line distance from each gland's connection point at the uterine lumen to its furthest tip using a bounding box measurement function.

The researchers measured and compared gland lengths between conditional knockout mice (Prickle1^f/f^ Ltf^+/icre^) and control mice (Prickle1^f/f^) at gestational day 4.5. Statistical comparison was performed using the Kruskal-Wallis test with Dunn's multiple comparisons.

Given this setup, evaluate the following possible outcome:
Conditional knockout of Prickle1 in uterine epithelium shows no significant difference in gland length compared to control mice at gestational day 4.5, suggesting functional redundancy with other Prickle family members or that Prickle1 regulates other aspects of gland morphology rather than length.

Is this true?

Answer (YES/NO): NO